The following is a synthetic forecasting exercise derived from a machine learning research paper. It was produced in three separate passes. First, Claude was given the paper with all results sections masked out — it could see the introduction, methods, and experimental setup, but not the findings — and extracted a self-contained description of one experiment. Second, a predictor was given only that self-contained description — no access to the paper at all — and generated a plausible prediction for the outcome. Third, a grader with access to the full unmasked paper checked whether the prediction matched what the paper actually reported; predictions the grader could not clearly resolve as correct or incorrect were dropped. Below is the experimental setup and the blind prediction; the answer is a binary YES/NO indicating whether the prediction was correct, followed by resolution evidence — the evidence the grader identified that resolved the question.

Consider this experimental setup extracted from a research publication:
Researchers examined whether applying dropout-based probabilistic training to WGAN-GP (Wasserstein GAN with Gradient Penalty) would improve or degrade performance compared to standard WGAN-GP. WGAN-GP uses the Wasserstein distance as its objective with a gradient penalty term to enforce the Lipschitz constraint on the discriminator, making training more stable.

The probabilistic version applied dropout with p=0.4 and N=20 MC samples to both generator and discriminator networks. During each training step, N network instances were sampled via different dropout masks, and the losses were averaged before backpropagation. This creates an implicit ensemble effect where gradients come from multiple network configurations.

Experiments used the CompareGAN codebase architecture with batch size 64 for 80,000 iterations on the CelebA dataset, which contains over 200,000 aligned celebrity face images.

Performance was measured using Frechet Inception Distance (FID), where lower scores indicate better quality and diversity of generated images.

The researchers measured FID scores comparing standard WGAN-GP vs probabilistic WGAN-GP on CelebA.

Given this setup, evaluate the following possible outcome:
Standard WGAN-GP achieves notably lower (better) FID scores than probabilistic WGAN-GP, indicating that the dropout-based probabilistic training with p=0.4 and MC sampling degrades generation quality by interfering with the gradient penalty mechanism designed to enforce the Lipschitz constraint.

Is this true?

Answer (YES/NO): YES